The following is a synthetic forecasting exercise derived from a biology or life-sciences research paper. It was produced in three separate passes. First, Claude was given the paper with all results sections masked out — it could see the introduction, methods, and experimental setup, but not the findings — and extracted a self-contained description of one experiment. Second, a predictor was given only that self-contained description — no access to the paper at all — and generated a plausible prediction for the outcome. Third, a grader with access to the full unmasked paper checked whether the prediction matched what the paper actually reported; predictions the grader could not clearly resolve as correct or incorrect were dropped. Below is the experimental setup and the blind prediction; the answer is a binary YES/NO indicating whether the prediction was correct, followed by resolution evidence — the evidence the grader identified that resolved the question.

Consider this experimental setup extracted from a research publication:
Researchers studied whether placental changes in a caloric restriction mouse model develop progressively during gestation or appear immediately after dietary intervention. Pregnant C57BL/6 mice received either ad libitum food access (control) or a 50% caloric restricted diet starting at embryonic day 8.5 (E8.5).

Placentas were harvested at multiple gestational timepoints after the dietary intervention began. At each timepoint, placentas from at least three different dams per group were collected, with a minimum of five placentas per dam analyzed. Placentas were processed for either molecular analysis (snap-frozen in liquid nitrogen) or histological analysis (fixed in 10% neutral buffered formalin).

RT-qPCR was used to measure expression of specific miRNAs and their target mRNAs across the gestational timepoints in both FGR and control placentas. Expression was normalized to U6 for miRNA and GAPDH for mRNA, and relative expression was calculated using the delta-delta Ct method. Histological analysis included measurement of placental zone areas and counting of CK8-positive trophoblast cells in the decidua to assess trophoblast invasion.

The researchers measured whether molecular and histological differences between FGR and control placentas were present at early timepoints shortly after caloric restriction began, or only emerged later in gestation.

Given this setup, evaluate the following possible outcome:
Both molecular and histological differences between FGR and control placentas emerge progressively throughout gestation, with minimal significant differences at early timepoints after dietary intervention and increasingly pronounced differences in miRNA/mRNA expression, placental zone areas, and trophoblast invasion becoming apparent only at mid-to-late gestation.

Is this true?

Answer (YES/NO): NO